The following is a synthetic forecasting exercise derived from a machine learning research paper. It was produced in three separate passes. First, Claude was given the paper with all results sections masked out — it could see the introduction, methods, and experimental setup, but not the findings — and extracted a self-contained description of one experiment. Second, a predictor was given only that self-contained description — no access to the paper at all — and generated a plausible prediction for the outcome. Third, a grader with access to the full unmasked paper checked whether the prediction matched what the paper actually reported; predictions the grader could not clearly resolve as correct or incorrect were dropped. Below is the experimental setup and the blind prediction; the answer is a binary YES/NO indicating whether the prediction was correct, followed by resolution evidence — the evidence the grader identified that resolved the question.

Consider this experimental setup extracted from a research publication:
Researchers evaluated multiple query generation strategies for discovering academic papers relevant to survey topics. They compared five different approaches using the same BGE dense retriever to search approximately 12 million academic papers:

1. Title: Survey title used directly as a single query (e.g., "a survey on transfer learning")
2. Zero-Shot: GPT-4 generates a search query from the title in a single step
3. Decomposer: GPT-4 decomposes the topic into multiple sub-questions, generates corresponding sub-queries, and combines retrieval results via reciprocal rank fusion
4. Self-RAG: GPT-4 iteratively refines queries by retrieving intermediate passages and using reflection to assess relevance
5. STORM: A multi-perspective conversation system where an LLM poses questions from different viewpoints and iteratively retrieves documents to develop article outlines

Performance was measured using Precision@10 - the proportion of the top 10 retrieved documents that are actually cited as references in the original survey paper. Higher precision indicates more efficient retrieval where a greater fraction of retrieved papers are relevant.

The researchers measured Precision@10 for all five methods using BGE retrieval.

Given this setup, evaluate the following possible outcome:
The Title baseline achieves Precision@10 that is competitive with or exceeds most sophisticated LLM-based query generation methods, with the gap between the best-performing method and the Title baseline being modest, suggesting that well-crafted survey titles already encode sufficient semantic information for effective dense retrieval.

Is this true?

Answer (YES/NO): NO